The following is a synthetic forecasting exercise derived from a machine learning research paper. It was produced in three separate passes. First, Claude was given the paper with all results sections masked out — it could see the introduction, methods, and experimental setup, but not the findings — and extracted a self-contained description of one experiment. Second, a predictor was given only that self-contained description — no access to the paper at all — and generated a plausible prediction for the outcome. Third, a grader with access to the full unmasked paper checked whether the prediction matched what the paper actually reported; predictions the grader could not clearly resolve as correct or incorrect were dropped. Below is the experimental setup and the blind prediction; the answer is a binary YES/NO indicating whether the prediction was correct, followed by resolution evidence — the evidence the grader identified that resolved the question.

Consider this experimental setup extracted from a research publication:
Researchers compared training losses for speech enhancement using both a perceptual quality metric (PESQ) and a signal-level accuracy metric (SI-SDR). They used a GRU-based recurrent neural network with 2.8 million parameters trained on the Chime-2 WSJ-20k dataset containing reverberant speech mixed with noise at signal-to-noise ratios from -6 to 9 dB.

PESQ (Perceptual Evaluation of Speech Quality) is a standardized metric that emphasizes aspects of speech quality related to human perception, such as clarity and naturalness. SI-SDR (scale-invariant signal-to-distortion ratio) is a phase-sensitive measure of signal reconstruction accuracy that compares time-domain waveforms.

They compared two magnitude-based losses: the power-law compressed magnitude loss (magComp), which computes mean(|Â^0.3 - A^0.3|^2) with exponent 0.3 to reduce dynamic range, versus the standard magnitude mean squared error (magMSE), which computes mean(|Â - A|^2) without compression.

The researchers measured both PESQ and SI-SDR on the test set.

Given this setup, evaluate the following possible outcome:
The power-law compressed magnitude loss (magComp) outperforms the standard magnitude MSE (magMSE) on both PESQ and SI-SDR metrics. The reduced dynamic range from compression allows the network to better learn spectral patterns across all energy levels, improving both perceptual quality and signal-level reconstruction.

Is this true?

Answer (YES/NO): NO